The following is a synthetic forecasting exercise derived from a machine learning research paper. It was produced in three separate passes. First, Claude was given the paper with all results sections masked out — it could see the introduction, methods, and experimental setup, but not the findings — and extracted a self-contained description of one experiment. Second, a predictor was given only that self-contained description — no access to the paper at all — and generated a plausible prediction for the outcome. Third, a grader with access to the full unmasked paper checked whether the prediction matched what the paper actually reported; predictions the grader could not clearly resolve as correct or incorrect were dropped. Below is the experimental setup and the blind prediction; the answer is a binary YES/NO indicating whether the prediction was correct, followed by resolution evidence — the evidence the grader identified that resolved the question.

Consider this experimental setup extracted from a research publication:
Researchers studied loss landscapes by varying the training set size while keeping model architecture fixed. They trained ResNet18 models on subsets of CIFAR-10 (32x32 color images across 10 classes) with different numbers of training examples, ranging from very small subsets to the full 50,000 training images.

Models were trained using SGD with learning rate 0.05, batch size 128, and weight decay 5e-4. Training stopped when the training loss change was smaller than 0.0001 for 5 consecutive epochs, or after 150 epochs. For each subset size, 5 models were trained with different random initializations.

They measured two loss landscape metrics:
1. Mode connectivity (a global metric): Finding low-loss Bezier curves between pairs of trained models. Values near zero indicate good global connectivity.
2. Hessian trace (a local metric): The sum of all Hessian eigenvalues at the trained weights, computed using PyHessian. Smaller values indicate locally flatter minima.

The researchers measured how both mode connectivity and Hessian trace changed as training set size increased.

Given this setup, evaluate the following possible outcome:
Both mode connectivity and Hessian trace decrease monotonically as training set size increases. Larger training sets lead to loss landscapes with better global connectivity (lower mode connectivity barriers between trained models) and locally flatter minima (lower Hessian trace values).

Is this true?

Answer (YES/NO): NO